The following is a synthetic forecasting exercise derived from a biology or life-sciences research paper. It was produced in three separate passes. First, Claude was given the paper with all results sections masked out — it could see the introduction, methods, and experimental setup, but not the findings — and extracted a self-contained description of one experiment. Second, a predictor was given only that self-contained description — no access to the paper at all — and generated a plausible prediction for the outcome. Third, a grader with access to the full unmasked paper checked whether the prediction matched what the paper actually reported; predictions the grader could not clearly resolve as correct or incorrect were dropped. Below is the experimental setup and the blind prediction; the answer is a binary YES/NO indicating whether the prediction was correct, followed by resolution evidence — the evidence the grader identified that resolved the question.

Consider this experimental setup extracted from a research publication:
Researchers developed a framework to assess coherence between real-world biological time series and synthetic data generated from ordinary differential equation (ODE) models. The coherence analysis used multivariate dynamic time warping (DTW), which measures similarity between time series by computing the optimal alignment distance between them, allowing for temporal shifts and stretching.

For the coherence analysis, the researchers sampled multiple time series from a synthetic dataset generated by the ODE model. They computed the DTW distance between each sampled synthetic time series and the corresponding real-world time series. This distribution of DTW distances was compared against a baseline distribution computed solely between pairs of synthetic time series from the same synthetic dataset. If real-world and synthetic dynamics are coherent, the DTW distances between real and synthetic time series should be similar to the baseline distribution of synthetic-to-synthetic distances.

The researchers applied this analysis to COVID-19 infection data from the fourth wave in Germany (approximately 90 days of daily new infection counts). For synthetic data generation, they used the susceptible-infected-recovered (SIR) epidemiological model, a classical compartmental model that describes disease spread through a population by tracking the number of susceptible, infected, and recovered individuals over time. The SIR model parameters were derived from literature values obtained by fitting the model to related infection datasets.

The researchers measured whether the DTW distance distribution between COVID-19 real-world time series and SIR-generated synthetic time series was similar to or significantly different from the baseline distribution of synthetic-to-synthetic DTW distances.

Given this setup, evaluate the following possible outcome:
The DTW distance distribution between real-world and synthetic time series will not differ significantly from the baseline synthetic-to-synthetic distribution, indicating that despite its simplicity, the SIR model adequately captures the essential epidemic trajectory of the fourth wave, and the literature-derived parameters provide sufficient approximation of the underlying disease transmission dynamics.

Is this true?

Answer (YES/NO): YES